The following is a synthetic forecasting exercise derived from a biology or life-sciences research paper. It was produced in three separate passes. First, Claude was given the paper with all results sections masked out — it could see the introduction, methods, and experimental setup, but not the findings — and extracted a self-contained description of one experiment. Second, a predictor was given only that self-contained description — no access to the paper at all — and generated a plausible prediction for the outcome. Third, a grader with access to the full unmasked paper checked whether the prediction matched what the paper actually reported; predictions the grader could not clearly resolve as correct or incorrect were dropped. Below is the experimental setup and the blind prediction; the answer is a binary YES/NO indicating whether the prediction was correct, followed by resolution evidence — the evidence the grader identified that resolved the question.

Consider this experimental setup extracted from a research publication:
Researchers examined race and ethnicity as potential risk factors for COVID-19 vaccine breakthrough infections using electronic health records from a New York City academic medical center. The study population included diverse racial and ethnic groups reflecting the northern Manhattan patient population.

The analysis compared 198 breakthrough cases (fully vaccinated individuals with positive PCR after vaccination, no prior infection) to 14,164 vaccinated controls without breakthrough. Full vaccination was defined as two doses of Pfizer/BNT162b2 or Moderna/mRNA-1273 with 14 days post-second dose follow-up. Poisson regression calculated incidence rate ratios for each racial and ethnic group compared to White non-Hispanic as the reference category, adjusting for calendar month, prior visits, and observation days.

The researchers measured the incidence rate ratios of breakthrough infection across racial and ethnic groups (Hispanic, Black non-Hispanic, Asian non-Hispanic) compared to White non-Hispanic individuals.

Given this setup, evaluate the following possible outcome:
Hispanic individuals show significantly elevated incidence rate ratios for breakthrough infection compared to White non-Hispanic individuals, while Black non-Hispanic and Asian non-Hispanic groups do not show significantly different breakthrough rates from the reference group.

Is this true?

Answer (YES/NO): NO